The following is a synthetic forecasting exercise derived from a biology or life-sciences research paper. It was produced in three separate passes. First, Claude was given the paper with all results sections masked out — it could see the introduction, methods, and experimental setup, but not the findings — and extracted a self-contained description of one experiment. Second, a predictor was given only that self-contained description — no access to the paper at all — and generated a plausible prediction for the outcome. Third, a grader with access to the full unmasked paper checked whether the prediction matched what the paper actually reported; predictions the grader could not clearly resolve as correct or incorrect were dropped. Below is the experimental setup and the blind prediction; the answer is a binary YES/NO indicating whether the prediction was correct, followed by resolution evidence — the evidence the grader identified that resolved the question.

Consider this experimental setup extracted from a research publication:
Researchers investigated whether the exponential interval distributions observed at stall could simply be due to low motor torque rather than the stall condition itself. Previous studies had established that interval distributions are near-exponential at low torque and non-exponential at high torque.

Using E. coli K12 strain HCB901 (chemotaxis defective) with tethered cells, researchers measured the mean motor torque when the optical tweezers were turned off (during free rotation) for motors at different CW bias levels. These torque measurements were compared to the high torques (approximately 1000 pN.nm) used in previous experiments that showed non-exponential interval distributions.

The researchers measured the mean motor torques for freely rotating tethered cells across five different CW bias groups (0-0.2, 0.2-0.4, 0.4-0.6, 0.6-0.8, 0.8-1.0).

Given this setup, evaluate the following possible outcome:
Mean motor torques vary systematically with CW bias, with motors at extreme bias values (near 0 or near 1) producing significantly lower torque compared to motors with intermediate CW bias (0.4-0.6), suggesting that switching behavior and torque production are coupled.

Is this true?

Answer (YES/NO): NO